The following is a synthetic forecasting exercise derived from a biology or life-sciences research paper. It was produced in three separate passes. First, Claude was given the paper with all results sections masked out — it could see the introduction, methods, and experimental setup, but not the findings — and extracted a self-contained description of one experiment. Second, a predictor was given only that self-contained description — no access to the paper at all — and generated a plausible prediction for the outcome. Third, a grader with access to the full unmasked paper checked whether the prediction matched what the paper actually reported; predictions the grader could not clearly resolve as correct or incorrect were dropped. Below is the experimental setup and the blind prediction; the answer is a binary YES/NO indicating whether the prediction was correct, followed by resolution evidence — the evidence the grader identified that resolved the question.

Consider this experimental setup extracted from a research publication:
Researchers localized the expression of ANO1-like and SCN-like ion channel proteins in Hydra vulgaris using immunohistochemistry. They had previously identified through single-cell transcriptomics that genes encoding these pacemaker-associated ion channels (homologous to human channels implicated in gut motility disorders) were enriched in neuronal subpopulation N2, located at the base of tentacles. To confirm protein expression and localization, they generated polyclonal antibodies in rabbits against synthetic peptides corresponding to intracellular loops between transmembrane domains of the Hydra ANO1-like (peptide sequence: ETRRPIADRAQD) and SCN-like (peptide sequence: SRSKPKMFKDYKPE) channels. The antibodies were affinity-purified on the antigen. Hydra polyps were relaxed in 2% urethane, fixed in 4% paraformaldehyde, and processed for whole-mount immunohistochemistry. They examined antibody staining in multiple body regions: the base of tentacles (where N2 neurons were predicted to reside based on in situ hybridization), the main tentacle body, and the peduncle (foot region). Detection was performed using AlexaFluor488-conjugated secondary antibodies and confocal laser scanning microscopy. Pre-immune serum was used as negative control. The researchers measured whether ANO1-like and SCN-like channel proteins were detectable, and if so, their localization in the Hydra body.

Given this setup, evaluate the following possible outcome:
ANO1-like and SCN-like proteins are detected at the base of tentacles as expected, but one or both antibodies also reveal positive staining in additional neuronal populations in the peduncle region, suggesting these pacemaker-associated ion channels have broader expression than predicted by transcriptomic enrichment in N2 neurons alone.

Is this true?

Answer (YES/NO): NO